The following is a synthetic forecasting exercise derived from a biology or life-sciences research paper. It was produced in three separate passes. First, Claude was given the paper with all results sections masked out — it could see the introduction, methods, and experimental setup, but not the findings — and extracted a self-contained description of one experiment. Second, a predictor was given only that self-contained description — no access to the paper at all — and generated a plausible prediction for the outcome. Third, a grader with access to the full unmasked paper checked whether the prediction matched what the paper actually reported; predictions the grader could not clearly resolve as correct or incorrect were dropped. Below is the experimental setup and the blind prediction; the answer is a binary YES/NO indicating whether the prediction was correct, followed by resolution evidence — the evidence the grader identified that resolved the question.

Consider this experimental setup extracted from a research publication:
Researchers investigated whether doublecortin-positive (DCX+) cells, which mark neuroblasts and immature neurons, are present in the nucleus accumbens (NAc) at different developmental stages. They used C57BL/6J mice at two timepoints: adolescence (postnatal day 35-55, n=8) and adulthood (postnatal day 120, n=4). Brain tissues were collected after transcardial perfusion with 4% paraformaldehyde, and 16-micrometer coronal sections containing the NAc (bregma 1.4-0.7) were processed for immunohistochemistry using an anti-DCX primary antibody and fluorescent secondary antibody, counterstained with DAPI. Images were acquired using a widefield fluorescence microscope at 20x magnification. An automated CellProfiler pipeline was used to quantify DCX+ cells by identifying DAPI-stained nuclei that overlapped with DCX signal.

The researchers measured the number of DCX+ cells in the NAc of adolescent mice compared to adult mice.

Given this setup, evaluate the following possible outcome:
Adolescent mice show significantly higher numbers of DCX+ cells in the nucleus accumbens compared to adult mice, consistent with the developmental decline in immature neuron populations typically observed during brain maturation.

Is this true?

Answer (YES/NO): YES